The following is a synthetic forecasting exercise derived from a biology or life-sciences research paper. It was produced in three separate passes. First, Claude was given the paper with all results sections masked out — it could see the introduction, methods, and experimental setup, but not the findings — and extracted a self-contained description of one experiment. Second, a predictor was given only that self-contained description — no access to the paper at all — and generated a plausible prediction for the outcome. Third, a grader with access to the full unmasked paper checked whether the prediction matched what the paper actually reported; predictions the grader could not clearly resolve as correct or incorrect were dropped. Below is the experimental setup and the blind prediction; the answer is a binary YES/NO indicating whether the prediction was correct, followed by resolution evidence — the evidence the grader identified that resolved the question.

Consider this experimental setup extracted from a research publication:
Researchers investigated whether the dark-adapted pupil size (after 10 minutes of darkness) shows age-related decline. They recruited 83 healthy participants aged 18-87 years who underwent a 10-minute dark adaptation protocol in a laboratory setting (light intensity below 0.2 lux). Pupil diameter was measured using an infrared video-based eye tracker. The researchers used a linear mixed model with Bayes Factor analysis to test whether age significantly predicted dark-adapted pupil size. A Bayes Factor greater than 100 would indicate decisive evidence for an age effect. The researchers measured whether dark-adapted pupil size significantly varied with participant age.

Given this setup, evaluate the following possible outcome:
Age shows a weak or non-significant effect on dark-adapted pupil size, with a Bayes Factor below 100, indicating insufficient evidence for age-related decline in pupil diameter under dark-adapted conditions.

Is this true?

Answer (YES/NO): NO